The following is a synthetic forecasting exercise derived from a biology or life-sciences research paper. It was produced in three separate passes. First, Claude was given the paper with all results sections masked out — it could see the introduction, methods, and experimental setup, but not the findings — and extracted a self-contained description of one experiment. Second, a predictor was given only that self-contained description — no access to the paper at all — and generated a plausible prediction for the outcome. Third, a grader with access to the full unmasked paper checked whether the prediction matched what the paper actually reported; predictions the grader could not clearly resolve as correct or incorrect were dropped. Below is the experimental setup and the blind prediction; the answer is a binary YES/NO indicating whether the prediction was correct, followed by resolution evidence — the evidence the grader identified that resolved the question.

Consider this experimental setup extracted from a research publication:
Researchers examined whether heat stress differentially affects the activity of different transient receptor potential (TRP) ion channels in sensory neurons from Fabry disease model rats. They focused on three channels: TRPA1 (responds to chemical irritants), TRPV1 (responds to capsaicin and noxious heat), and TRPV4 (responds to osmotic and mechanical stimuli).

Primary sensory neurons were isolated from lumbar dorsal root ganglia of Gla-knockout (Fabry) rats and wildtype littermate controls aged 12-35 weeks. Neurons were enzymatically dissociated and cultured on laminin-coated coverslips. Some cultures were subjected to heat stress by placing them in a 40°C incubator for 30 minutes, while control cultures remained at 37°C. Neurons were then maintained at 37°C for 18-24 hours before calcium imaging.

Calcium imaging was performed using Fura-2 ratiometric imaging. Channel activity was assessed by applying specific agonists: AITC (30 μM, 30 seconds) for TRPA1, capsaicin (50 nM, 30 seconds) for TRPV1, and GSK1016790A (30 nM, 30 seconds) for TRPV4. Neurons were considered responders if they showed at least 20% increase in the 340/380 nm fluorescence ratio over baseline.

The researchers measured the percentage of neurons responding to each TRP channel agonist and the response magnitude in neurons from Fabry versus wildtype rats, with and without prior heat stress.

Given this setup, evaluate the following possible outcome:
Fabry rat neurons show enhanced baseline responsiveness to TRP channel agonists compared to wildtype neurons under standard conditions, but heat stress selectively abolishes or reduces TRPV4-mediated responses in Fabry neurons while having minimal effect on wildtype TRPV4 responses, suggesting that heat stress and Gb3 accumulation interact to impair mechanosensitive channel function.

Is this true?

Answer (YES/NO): NO